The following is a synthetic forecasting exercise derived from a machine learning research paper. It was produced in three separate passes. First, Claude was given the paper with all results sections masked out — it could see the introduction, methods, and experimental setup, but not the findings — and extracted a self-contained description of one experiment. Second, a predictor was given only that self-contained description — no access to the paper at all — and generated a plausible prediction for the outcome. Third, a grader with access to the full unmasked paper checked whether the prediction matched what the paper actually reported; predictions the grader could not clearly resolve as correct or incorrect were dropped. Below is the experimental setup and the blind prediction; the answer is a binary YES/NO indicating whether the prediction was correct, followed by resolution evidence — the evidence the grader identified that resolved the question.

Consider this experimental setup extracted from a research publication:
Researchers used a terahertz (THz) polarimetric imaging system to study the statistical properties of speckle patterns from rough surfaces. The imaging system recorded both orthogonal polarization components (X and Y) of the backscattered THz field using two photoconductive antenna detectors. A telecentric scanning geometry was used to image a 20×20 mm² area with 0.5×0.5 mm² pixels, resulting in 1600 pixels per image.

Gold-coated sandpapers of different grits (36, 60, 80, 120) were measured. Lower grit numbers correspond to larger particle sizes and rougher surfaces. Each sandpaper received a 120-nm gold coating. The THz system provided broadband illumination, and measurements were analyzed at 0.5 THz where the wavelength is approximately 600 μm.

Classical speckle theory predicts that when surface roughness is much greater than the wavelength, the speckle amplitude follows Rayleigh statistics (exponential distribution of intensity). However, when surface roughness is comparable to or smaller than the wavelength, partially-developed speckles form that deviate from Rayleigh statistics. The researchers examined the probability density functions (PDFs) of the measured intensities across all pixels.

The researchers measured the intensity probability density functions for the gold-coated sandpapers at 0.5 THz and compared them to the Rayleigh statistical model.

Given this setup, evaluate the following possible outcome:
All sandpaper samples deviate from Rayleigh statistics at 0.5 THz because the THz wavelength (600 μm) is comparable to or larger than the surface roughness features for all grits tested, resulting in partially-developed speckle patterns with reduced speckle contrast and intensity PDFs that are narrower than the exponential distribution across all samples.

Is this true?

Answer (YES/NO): NO